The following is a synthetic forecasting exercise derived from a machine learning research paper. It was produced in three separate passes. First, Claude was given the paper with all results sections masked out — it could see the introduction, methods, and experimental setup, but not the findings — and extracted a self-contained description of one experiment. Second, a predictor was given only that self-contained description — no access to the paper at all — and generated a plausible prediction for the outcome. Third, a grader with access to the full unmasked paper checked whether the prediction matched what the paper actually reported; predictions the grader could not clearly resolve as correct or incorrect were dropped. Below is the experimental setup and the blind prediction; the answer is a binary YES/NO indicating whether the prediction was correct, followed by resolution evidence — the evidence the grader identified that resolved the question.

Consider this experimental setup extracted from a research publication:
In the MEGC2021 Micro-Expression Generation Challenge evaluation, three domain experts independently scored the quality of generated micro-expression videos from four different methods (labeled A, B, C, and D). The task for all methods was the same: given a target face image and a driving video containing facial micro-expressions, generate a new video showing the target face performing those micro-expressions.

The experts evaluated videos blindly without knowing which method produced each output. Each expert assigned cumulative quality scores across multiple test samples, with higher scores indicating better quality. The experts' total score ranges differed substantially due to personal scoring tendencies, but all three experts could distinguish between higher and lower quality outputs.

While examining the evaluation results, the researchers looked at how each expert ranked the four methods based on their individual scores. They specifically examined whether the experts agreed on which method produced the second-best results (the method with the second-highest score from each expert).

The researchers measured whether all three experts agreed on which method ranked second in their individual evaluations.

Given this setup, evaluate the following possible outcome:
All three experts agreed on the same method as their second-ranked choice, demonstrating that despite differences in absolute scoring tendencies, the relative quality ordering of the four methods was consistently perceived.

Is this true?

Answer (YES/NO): NO